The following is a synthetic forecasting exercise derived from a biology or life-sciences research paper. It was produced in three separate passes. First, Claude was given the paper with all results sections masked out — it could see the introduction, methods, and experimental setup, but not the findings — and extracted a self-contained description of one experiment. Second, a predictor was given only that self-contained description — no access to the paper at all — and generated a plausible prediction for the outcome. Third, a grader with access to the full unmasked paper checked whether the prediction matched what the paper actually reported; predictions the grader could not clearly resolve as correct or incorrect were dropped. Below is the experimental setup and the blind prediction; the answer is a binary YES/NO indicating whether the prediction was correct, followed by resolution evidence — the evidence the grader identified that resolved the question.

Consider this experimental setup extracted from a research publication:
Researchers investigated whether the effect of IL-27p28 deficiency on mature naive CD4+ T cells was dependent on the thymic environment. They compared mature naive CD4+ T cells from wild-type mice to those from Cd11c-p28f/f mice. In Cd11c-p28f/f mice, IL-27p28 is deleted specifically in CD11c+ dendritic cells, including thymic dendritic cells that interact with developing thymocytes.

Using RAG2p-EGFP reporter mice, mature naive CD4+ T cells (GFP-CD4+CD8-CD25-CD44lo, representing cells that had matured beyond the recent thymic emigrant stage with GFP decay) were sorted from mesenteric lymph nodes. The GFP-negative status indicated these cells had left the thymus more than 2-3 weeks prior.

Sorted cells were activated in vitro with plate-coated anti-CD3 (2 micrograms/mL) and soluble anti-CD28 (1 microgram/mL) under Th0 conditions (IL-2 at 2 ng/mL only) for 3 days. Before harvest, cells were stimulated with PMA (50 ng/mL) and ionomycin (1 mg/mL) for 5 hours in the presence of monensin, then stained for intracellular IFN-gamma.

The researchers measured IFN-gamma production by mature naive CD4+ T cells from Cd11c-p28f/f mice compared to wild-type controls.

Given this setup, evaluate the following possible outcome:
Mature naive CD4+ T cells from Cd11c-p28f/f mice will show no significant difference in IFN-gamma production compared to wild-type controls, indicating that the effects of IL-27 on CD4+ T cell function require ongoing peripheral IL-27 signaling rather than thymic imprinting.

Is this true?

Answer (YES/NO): NO